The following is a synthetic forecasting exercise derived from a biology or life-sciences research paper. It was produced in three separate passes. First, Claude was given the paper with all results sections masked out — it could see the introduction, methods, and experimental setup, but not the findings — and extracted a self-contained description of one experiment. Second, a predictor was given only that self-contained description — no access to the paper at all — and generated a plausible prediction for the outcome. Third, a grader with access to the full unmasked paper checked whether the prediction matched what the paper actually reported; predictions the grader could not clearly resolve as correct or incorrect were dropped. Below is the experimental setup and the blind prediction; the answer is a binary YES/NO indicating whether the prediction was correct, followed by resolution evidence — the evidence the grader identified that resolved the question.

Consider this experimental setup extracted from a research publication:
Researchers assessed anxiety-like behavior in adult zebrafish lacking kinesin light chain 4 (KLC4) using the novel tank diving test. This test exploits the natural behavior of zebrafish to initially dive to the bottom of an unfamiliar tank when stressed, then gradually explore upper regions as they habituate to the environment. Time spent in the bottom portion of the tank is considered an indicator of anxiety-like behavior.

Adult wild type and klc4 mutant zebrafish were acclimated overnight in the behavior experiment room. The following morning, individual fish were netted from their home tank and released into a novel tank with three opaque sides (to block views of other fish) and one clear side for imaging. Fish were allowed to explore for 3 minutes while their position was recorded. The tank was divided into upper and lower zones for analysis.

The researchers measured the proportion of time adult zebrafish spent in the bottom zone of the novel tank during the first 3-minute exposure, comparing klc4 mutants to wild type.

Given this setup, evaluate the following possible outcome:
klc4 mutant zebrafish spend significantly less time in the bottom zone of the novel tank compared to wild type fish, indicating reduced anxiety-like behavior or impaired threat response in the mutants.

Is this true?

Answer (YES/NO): NO